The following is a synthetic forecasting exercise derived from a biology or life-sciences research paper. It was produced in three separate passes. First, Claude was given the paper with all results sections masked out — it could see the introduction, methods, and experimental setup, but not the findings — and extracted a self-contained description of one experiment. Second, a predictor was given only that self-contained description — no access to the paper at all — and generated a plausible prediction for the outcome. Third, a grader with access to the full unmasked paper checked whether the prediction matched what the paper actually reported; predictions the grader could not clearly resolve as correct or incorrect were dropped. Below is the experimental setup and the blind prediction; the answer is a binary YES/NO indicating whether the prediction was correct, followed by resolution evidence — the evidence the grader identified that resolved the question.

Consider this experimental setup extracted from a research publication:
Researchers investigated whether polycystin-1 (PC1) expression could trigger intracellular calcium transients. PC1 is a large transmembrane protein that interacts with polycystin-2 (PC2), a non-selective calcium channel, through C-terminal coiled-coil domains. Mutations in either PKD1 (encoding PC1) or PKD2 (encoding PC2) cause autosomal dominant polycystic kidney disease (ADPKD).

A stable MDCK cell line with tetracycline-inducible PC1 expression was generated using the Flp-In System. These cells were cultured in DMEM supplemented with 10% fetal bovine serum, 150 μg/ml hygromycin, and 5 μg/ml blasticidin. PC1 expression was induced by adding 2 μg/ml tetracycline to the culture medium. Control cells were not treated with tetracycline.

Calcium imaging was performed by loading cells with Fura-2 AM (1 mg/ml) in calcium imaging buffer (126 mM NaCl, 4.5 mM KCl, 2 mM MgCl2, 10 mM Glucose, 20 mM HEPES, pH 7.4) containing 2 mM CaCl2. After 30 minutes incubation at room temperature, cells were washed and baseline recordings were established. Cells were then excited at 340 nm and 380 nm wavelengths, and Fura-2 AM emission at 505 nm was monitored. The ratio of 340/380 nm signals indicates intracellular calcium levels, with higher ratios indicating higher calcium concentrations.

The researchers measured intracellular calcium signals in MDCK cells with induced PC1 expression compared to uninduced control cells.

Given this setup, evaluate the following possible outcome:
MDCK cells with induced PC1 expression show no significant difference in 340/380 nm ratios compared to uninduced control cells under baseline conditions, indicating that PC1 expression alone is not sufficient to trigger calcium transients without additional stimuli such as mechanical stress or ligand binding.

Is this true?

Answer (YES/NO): NO